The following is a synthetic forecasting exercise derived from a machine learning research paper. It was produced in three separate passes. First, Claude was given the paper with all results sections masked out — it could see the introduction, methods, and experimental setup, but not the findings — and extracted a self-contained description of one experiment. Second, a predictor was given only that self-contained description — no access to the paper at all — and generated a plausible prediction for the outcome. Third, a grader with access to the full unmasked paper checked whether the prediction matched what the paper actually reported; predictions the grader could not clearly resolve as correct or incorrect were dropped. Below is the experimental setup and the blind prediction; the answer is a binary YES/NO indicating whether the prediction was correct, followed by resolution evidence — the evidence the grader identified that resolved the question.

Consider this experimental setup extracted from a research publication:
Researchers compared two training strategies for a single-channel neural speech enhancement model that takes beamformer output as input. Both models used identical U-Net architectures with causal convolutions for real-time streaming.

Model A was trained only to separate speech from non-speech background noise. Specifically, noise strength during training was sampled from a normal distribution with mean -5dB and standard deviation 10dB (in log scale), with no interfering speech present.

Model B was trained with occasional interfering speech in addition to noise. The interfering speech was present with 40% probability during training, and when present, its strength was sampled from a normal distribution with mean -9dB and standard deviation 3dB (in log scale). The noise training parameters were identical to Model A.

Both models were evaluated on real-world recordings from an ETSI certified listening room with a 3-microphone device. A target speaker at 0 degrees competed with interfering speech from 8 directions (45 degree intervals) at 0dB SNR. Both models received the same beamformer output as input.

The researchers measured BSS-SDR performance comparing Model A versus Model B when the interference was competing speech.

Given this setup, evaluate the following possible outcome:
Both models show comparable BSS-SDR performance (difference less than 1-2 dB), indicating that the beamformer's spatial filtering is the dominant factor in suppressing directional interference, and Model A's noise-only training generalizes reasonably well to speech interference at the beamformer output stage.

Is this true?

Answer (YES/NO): YES